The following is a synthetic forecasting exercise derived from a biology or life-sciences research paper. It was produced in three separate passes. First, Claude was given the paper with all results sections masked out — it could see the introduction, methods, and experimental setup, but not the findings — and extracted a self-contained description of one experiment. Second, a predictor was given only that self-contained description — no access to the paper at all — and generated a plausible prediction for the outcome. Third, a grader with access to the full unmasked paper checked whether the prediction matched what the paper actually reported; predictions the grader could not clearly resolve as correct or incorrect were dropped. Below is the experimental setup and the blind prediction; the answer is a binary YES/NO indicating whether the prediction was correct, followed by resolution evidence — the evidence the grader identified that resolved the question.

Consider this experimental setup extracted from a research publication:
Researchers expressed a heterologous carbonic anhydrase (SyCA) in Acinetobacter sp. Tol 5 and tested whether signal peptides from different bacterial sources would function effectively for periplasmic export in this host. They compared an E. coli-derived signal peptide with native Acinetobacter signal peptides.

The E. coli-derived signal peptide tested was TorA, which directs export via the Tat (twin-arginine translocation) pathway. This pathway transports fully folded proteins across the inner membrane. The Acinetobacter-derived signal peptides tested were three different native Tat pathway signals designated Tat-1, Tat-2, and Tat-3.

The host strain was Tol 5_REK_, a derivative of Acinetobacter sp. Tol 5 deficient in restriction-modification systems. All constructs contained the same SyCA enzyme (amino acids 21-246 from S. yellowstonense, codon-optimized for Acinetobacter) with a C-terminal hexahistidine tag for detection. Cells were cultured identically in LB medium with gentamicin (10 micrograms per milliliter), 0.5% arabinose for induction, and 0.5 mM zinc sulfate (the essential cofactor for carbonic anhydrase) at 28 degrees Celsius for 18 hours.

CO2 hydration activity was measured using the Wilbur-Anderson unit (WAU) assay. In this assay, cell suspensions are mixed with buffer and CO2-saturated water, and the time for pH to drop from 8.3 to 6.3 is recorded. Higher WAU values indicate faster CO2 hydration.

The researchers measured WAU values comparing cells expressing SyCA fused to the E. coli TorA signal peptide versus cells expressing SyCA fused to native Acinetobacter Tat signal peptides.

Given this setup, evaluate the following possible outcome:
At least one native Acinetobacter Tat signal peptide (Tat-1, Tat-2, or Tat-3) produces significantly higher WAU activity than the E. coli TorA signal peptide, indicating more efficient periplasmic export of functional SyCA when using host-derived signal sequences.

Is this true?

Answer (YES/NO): NO